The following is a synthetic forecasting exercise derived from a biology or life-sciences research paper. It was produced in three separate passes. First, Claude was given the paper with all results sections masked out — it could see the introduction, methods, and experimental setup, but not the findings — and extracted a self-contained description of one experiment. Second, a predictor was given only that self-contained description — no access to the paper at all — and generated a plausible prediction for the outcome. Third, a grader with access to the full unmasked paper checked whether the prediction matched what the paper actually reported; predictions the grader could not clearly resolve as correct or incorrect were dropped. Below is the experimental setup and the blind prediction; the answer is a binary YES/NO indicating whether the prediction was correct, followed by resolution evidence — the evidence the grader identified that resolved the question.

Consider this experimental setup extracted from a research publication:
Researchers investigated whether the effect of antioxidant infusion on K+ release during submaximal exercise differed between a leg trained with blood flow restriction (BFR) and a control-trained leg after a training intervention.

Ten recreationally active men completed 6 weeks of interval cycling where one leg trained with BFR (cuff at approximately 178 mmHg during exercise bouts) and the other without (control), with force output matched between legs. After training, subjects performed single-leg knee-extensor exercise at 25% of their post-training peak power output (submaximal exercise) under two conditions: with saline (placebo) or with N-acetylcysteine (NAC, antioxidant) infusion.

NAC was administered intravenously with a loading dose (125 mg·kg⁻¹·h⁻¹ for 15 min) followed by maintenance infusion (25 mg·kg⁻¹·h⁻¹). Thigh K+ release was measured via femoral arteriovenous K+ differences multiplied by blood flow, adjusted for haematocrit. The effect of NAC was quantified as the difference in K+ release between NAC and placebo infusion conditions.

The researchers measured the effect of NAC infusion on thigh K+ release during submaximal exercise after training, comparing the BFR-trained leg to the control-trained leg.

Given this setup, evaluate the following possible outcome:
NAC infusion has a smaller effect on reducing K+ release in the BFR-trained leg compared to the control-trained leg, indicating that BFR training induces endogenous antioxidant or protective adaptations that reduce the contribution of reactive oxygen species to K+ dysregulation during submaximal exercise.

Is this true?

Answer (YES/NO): NO